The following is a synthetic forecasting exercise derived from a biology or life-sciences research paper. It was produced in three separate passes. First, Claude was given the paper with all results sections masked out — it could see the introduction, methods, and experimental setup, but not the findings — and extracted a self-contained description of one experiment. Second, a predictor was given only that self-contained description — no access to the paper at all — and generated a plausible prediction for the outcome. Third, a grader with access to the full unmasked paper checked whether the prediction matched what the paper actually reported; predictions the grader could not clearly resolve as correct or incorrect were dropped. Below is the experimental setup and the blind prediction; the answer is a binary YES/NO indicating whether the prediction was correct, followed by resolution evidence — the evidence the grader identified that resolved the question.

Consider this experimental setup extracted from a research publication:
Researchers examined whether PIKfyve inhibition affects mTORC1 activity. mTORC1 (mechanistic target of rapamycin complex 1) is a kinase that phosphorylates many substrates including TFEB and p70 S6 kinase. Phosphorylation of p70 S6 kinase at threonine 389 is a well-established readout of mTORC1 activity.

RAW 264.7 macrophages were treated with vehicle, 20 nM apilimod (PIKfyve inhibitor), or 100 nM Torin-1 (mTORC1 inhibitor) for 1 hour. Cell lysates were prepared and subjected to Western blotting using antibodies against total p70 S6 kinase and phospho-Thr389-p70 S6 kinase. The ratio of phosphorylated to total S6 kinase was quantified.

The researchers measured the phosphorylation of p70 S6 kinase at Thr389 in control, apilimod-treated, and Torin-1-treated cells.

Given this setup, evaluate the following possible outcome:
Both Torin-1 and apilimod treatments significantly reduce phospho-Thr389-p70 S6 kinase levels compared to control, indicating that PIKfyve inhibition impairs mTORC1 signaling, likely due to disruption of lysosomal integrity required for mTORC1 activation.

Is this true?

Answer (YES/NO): NO